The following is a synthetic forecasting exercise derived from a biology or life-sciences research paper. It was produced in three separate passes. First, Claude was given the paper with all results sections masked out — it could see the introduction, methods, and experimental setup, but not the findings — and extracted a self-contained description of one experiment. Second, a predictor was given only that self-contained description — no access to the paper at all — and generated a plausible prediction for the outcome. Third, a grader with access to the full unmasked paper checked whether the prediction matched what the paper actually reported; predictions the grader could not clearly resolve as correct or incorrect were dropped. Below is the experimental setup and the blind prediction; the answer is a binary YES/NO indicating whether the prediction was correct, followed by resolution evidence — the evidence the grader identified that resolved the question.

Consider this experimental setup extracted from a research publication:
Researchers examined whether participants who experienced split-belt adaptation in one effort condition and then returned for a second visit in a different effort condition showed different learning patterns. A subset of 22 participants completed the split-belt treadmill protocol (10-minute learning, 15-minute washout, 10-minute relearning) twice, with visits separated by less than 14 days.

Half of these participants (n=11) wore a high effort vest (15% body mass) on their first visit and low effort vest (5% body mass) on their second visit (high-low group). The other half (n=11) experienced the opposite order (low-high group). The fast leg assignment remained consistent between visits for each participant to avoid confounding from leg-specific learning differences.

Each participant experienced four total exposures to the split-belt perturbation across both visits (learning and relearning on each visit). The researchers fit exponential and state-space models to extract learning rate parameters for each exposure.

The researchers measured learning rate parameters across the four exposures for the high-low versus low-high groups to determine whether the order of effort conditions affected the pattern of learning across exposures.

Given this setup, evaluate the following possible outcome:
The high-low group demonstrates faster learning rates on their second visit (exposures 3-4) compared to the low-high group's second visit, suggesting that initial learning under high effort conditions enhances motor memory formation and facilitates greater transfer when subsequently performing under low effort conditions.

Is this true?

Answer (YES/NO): NO